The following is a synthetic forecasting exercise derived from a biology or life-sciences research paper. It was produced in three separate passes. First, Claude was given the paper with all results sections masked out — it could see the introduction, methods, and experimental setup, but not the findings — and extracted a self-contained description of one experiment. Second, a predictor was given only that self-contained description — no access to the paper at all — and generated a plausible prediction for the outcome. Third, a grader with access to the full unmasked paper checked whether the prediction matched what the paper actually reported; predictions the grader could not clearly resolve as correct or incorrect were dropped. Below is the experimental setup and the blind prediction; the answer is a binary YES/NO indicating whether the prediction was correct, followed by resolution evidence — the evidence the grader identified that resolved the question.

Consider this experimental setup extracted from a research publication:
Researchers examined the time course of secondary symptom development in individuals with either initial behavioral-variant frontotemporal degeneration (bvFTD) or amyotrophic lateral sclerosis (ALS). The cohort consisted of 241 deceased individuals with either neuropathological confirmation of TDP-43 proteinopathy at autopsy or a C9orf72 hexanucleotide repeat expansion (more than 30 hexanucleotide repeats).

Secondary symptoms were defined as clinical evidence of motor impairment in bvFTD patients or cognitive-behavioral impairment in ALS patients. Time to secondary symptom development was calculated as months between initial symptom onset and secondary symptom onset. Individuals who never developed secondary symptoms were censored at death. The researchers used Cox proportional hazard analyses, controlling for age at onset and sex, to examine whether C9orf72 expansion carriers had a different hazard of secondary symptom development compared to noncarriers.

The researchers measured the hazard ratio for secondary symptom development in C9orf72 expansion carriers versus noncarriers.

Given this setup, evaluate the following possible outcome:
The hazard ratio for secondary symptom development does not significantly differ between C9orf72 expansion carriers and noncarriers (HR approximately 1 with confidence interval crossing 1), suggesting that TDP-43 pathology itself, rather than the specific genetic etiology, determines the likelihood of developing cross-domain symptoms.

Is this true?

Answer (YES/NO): NO